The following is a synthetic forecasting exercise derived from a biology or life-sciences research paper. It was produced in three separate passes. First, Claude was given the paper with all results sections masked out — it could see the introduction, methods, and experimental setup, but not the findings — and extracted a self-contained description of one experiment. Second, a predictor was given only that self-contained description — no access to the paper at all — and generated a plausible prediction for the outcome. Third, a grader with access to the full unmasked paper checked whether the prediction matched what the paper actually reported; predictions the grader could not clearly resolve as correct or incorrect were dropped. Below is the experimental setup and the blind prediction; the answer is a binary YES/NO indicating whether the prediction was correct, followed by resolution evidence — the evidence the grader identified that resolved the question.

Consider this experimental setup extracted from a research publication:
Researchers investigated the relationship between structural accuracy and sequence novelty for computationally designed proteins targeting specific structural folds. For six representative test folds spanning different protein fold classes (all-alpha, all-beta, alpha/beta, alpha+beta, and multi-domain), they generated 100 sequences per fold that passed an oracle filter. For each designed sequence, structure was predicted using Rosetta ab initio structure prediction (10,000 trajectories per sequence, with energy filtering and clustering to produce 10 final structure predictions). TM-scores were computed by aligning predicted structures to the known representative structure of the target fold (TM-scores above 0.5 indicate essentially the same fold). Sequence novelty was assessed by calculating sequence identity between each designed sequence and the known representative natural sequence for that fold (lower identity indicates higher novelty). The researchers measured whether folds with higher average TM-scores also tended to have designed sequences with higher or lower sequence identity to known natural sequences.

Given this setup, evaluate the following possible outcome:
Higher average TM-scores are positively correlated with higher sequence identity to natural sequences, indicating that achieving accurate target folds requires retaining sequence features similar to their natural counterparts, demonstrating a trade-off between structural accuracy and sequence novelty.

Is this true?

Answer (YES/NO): NO